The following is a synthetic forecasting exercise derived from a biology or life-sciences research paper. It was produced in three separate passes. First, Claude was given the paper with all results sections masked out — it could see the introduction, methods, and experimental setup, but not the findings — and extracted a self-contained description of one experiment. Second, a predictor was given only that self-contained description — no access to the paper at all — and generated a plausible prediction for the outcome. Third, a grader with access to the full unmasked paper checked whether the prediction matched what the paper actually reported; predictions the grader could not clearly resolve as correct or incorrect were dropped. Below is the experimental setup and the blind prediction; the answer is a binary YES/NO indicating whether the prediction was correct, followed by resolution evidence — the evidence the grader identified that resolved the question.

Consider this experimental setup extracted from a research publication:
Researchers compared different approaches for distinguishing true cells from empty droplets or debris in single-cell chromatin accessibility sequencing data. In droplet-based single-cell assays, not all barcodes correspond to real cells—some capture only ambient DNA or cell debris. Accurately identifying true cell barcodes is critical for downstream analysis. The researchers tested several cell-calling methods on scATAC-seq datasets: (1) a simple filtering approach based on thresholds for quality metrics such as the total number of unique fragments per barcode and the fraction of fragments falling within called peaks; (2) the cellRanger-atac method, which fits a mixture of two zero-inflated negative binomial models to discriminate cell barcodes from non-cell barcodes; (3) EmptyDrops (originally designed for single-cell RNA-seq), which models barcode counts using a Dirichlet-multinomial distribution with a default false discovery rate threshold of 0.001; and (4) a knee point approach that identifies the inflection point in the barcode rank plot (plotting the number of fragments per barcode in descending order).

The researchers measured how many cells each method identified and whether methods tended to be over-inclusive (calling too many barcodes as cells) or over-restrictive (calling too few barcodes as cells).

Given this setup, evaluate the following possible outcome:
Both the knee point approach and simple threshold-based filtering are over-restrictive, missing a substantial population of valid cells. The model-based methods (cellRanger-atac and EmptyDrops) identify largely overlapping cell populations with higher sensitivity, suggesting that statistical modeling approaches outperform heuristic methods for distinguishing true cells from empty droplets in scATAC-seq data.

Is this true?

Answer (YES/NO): NO